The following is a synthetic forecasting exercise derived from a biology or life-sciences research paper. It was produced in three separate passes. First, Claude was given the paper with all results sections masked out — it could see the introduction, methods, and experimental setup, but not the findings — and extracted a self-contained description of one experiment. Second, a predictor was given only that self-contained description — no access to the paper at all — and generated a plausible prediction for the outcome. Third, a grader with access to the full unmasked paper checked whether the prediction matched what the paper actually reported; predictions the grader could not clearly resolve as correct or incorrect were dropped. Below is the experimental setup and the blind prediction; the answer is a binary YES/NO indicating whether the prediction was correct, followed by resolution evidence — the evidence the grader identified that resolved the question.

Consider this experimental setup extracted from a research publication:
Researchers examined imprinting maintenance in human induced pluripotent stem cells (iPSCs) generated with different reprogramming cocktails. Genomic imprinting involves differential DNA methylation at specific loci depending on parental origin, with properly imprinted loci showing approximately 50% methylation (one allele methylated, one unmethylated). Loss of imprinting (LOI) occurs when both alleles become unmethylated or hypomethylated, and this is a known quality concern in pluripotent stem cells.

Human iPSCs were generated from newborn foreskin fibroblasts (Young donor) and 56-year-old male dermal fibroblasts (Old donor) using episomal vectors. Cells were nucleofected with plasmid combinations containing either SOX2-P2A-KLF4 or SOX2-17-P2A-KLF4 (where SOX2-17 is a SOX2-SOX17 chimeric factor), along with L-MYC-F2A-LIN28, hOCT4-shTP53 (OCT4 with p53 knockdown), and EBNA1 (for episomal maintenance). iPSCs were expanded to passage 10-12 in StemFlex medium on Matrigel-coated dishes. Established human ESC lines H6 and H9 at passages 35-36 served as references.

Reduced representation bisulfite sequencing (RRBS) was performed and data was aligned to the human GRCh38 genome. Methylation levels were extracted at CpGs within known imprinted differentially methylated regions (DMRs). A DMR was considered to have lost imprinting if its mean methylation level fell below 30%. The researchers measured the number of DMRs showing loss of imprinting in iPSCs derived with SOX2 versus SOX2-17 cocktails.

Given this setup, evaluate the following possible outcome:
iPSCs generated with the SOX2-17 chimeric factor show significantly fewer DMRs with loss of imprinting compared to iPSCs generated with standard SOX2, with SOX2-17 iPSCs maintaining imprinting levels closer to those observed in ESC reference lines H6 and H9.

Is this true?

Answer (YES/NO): NO